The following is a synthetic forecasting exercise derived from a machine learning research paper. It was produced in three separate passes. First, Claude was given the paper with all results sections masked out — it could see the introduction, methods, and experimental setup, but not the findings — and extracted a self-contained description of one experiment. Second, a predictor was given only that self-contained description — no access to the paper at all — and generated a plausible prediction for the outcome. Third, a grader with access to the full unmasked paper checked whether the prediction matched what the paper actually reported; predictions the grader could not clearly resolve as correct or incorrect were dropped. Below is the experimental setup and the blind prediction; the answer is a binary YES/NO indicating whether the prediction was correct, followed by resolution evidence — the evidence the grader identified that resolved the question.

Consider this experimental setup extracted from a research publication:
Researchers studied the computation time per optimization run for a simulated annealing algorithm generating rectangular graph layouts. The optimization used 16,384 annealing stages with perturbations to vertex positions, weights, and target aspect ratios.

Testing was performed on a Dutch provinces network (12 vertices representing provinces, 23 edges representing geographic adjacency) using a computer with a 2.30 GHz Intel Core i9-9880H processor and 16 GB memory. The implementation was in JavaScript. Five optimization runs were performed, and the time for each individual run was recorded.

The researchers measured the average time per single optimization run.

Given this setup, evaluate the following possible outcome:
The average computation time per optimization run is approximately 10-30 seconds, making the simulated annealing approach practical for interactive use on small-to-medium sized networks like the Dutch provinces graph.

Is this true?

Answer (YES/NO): NO